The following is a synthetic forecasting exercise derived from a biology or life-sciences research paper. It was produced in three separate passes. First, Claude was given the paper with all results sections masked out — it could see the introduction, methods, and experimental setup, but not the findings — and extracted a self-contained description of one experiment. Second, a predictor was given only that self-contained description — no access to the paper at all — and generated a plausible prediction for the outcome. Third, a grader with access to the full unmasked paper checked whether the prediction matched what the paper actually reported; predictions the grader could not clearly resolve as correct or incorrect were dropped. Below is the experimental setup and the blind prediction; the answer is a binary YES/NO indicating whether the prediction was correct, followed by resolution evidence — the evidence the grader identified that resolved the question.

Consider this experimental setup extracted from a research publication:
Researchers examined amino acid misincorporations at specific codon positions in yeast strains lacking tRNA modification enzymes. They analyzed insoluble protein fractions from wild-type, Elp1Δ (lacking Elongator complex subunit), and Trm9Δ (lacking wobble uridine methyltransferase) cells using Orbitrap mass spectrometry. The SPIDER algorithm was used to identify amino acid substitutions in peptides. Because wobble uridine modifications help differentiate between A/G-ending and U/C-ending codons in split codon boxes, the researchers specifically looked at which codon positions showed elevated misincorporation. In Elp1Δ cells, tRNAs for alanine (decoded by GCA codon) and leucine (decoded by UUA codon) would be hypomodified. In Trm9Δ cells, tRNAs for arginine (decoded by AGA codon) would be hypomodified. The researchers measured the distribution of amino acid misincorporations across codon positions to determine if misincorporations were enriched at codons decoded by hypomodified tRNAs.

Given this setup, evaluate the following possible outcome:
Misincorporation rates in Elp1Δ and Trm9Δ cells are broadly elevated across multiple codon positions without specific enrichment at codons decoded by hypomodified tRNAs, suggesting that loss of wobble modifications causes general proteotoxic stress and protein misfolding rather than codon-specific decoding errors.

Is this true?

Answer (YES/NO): NO